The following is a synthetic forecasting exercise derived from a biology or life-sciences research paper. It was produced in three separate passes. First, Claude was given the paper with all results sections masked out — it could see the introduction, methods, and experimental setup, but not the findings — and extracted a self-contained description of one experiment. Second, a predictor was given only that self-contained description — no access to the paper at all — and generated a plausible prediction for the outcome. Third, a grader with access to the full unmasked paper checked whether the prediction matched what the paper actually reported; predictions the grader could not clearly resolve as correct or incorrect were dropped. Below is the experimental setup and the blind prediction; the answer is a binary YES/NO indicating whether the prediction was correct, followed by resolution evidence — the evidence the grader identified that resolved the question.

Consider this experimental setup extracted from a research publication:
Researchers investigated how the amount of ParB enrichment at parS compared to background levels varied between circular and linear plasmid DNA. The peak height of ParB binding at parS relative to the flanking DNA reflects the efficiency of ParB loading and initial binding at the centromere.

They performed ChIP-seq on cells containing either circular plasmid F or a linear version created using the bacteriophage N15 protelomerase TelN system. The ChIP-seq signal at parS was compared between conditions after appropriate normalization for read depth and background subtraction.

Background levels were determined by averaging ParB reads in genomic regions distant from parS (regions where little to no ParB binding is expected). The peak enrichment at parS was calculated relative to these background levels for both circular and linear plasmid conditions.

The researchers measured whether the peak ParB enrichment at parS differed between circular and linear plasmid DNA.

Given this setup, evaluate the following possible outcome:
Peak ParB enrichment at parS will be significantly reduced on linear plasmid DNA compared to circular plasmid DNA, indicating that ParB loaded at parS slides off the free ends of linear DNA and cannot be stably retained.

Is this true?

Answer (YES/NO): NO